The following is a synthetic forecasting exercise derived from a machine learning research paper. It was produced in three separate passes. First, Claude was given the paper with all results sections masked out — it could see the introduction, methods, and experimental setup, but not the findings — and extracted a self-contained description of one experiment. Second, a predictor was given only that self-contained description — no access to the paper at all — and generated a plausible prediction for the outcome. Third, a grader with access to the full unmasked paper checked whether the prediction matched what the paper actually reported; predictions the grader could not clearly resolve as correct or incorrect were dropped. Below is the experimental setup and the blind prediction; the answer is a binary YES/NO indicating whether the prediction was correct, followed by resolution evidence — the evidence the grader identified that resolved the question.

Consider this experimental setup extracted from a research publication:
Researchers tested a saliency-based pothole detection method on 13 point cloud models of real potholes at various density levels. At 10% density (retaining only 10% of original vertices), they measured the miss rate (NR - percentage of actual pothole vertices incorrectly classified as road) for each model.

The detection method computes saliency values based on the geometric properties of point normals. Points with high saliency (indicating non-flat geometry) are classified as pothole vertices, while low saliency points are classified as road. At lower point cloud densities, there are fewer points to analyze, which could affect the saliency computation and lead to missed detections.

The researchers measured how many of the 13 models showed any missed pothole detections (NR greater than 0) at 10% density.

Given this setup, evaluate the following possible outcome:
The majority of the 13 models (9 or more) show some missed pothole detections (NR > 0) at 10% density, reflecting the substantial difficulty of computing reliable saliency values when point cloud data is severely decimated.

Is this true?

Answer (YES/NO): NO